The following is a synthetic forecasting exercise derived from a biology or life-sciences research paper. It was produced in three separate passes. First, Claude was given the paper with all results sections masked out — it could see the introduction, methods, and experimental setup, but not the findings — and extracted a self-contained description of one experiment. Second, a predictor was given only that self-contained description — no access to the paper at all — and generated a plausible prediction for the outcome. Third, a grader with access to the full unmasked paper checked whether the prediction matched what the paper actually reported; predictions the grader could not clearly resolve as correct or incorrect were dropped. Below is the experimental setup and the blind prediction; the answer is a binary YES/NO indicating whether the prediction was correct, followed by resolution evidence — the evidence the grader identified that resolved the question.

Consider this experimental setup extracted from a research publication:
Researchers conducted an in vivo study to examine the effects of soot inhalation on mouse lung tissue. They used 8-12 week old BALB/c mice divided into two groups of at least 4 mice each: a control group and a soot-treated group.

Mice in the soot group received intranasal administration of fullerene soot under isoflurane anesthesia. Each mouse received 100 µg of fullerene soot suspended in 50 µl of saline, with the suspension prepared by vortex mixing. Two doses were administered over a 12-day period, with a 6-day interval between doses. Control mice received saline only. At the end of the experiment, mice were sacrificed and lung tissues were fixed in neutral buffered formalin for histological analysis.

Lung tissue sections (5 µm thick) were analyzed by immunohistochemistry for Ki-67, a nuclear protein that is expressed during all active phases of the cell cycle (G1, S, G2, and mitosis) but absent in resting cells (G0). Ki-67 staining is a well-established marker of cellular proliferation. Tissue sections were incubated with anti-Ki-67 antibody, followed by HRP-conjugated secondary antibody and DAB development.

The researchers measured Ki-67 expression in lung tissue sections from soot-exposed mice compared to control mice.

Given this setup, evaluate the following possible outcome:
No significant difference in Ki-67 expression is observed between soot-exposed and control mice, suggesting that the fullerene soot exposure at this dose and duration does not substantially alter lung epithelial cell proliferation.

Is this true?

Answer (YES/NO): NO